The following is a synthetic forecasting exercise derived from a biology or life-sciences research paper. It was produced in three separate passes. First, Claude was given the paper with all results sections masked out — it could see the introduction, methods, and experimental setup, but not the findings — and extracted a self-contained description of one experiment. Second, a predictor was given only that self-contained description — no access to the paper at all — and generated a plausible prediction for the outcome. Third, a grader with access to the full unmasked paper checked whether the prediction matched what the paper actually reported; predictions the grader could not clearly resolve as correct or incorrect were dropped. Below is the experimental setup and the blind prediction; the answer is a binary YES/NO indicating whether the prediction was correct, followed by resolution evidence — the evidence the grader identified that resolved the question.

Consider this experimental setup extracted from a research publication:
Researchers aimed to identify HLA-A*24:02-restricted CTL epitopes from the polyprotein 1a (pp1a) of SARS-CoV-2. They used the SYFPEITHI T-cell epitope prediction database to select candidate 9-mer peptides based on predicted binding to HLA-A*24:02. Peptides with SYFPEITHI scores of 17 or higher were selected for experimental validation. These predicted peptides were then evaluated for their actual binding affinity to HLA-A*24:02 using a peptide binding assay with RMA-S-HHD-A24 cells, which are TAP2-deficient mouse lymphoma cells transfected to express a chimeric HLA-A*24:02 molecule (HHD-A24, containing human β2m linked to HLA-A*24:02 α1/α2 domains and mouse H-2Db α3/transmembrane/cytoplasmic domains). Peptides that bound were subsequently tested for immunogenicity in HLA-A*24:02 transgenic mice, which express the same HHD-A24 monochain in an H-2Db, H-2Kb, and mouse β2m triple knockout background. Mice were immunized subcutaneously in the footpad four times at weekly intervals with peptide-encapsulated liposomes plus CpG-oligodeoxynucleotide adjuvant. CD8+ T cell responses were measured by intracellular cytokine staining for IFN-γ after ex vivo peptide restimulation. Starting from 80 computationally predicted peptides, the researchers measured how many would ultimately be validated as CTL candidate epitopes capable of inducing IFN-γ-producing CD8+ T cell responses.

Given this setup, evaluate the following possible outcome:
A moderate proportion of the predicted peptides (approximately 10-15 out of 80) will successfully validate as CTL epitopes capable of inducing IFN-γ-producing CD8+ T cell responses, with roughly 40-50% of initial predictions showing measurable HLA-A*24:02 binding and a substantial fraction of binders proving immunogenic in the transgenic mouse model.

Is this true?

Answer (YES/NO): NO